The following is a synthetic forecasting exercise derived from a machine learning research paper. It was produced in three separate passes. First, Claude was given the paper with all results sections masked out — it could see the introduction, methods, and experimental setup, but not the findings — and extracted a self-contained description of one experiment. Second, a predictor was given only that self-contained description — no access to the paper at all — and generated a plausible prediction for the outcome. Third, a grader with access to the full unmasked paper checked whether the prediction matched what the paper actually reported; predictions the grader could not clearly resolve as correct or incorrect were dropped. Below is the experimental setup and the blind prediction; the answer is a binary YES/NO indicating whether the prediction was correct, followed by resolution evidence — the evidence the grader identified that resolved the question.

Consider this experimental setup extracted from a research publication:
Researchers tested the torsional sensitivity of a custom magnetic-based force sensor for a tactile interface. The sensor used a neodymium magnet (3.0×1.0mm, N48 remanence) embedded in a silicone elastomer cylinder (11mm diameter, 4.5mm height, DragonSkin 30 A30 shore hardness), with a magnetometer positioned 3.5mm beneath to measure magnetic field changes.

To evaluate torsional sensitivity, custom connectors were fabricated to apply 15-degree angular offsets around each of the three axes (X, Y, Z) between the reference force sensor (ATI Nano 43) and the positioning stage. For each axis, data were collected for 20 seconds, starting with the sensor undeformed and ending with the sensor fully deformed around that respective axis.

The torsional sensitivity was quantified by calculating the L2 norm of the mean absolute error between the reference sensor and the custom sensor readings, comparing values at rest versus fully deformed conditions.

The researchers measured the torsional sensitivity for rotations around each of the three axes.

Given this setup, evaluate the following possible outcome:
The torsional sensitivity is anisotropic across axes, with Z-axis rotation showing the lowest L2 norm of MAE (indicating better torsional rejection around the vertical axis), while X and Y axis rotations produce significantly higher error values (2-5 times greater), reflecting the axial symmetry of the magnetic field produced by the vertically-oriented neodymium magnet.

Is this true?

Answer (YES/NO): NO